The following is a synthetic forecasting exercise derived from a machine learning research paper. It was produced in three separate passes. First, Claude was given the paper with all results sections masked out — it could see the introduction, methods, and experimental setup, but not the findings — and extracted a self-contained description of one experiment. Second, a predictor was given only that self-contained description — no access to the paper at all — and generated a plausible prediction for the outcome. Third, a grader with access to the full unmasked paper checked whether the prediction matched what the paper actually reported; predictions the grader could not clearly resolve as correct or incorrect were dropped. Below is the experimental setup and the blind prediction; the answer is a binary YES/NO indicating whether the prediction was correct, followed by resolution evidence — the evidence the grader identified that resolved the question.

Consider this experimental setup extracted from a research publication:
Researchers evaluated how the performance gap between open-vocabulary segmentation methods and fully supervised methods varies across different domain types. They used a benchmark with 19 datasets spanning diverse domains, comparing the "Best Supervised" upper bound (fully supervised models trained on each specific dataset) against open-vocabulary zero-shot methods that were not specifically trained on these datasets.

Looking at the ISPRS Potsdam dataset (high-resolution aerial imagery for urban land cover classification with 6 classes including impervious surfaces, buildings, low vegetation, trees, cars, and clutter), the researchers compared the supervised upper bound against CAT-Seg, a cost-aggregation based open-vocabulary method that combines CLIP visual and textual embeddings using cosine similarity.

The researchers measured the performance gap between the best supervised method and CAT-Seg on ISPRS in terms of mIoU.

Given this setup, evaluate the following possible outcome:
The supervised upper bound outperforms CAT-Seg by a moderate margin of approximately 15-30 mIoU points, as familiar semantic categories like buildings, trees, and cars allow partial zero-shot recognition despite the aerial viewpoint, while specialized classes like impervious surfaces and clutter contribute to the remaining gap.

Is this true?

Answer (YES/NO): NO